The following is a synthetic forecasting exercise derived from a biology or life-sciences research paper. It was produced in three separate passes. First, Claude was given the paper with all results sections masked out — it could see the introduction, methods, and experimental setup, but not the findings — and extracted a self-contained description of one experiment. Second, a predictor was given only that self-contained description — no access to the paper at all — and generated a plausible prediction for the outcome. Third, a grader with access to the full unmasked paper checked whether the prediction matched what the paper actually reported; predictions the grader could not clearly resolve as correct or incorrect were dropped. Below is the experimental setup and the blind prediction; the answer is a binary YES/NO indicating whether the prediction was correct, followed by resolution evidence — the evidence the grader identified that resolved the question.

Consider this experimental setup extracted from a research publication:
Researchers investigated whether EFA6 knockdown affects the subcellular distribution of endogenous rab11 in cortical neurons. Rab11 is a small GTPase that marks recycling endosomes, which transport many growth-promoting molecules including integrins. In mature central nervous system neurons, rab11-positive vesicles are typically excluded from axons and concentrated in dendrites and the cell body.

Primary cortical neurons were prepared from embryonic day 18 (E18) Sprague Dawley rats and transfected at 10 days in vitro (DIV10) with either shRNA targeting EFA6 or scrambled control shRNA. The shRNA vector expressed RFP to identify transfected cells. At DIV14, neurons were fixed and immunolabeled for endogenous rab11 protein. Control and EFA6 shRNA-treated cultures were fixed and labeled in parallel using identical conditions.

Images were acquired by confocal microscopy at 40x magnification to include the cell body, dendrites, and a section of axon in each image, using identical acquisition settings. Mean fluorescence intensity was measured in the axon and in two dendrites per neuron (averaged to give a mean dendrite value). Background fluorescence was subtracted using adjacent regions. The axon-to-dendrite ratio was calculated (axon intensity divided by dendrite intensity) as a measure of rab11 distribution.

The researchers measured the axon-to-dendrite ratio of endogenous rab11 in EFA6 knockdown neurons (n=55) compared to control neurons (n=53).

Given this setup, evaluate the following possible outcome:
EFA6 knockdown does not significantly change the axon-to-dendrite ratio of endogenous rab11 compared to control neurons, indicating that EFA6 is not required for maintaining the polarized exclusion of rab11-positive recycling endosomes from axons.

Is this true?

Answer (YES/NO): NO